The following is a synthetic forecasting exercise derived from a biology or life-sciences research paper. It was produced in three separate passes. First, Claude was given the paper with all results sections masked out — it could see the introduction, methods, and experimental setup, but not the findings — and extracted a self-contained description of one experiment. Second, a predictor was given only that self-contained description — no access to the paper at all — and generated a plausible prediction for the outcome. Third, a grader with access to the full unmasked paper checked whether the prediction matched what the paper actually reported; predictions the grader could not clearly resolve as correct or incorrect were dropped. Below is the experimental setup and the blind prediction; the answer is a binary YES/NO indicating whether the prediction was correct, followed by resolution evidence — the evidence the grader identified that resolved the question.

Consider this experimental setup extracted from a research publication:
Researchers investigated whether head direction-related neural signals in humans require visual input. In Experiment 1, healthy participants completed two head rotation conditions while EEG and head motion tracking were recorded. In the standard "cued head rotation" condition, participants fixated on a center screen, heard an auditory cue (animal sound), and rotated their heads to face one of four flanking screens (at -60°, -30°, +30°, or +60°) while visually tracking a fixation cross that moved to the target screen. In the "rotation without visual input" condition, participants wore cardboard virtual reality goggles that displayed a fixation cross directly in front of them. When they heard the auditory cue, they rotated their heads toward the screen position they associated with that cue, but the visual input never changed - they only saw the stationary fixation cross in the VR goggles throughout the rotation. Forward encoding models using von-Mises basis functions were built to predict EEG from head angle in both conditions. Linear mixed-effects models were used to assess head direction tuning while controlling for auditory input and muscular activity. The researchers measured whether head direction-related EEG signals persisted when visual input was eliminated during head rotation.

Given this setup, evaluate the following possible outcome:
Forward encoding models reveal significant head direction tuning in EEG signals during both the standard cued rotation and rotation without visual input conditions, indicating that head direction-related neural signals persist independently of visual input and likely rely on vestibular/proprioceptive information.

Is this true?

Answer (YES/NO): YES